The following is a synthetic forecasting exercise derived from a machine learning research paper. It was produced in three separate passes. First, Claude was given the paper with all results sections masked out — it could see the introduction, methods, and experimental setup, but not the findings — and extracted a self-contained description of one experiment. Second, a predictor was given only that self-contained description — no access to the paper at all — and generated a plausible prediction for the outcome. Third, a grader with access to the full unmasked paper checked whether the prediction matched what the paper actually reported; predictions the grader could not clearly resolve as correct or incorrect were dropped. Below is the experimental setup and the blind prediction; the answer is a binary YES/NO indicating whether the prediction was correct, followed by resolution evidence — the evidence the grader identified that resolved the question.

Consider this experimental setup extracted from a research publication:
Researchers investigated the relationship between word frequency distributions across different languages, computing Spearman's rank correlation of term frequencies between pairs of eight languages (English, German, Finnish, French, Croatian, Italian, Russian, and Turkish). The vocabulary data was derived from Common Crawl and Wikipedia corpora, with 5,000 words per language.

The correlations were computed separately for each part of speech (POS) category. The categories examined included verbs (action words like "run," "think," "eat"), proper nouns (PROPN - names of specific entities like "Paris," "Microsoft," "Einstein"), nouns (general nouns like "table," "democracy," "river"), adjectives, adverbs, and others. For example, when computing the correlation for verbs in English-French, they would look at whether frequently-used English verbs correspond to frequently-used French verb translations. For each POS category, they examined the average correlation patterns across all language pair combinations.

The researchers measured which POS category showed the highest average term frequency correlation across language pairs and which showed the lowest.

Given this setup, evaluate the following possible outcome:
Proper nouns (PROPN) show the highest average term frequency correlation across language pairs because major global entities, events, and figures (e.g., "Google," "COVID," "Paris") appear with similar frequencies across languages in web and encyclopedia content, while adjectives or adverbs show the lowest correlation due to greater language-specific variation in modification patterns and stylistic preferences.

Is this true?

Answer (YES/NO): NO